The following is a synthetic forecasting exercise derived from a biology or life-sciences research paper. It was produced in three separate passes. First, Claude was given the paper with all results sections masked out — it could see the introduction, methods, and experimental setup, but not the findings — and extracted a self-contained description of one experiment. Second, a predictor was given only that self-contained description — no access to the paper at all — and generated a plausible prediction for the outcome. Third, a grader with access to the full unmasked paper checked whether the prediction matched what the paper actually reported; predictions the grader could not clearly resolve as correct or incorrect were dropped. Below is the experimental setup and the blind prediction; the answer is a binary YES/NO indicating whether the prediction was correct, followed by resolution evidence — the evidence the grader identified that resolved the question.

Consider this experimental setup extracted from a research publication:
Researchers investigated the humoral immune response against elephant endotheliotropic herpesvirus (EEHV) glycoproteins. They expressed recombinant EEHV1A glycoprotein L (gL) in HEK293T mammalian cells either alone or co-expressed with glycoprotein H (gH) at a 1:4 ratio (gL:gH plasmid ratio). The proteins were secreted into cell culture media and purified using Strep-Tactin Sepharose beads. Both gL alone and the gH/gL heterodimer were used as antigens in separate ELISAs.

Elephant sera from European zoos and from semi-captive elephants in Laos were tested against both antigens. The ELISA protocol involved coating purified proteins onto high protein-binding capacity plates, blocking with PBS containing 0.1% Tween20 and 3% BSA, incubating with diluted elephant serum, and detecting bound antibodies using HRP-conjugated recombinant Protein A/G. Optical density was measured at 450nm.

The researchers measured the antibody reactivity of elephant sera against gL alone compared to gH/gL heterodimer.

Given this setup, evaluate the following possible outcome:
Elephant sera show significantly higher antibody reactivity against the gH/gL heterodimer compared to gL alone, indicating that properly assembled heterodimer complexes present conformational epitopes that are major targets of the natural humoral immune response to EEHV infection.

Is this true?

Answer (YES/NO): YES